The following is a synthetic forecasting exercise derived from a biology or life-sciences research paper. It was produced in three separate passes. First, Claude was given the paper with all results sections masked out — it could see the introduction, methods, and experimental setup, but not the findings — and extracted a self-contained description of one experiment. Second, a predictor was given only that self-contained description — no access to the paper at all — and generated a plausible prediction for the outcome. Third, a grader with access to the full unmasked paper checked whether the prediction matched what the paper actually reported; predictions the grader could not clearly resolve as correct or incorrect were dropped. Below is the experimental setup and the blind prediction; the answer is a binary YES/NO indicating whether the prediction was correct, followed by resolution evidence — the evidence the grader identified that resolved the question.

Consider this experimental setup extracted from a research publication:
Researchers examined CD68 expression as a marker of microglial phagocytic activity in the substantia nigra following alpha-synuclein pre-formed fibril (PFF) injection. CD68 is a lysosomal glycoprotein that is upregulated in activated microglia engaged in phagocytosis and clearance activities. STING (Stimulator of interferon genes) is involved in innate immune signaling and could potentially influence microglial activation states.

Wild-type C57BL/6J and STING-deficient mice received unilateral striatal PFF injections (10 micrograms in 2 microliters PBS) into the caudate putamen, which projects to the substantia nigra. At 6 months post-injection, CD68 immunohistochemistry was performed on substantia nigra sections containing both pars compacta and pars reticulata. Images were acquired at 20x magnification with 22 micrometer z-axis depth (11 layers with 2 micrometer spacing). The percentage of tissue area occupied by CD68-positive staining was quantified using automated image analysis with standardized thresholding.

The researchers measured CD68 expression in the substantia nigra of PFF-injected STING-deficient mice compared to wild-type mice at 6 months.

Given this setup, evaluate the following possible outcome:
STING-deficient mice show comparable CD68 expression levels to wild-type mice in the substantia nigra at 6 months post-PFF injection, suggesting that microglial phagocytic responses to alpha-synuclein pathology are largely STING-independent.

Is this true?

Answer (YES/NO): NO